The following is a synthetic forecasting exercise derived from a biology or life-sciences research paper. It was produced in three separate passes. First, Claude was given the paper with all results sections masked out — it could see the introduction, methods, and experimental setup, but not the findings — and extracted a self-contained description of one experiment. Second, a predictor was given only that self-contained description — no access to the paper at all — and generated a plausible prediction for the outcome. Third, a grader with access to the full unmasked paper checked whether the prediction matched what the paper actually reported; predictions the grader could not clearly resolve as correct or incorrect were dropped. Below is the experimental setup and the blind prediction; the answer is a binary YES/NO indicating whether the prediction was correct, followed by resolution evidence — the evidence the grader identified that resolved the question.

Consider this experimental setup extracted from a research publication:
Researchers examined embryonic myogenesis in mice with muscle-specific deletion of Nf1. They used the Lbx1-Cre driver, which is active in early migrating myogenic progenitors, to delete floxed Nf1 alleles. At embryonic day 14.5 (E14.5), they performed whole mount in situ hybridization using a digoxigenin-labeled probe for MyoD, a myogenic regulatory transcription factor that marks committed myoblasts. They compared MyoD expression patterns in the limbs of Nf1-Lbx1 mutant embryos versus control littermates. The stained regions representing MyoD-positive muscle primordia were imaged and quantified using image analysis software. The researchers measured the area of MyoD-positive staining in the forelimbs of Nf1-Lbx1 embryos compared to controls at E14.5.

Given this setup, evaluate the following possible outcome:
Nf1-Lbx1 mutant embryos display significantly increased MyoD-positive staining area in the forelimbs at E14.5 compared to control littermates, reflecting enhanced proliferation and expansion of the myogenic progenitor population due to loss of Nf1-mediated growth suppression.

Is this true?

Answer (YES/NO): NO